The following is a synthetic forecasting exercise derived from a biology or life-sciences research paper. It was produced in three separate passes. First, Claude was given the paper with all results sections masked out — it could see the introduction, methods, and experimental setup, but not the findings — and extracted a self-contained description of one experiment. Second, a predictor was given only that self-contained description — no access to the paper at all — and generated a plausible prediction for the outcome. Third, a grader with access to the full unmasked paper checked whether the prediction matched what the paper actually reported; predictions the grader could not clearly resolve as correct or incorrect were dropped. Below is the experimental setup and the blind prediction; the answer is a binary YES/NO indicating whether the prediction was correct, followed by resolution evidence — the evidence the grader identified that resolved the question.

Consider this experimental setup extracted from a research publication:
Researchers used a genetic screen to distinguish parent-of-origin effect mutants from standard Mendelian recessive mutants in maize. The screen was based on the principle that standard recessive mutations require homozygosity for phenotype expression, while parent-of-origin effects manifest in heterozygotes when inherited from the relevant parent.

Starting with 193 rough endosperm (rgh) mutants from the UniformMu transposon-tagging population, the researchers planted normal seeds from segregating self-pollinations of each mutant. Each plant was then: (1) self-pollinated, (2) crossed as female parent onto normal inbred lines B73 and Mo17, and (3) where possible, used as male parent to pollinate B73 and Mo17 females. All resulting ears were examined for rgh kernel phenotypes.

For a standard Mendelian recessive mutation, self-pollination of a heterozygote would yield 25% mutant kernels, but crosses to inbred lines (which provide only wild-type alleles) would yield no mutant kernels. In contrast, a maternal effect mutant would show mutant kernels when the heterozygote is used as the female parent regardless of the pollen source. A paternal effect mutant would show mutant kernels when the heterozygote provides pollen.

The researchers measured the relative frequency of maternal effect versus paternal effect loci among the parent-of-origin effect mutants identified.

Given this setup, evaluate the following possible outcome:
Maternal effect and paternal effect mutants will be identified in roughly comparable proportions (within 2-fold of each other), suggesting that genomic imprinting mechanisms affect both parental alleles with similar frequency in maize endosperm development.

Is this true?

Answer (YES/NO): YES